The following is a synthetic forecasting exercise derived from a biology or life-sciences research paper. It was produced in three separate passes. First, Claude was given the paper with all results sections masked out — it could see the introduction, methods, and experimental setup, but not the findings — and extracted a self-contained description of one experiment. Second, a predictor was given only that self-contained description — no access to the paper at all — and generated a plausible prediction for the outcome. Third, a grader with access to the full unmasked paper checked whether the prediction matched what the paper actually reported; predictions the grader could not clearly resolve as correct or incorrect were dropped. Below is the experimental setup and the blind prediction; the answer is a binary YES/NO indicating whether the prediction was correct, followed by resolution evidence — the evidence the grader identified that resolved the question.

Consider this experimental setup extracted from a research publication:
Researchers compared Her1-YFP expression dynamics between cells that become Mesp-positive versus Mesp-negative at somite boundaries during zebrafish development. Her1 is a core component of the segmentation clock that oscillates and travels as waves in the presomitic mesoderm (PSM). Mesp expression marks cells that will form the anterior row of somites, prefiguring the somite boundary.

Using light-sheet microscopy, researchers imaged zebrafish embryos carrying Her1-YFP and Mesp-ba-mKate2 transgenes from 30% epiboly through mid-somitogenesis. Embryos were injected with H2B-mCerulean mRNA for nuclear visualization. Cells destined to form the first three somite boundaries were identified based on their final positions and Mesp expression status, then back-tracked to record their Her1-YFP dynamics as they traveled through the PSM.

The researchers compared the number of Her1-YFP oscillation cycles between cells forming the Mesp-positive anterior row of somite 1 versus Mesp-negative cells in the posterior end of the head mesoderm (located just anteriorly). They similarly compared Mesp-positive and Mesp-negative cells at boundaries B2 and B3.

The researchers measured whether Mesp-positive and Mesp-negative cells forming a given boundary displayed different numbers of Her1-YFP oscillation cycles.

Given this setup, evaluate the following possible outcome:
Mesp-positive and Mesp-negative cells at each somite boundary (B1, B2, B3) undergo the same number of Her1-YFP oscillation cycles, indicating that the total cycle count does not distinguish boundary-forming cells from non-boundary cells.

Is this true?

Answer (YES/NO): YES